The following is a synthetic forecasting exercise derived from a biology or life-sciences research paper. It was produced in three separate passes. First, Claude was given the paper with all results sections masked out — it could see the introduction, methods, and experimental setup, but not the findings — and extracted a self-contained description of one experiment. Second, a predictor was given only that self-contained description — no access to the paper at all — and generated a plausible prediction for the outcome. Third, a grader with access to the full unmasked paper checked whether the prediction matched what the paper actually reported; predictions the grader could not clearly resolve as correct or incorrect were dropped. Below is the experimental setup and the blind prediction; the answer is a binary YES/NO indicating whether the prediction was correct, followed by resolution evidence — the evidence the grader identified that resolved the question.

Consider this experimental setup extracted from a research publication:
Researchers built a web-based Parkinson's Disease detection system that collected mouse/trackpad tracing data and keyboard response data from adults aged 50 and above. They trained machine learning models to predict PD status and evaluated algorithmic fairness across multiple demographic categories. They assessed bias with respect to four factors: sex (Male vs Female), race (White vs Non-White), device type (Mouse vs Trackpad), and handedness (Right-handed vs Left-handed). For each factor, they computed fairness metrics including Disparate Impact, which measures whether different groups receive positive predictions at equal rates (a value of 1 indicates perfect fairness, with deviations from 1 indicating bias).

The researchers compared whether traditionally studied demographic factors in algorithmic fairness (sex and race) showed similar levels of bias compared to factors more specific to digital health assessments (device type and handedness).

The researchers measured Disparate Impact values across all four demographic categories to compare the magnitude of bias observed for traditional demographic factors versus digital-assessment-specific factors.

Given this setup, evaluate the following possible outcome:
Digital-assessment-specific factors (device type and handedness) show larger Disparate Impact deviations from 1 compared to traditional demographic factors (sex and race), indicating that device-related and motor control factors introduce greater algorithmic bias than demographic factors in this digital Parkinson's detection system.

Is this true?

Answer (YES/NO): YES